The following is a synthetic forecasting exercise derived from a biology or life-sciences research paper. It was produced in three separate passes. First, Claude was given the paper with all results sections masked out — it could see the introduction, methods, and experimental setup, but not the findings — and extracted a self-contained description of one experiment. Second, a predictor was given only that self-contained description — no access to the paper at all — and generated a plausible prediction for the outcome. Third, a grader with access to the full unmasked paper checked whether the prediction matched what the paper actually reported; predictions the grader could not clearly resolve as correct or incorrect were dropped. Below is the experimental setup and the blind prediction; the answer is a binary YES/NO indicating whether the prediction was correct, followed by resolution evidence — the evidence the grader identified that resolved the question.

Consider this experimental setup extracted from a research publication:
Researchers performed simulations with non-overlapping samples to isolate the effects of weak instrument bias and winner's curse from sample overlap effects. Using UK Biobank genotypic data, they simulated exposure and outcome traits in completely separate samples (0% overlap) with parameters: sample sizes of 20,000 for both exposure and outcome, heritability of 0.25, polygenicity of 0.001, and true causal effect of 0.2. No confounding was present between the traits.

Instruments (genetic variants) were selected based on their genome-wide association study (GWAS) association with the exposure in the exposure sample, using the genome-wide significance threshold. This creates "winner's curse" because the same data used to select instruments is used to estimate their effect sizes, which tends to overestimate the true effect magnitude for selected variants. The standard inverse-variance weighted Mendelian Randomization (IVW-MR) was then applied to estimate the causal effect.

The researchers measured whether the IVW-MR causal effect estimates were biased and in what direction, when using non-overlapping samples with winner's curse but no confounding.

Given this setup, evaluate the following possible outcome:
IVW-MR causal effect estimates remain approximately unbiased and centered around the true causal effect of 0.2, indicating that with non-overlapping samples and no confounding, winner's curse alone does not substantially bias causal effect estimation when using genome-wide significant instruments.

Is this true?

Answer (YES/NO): NO